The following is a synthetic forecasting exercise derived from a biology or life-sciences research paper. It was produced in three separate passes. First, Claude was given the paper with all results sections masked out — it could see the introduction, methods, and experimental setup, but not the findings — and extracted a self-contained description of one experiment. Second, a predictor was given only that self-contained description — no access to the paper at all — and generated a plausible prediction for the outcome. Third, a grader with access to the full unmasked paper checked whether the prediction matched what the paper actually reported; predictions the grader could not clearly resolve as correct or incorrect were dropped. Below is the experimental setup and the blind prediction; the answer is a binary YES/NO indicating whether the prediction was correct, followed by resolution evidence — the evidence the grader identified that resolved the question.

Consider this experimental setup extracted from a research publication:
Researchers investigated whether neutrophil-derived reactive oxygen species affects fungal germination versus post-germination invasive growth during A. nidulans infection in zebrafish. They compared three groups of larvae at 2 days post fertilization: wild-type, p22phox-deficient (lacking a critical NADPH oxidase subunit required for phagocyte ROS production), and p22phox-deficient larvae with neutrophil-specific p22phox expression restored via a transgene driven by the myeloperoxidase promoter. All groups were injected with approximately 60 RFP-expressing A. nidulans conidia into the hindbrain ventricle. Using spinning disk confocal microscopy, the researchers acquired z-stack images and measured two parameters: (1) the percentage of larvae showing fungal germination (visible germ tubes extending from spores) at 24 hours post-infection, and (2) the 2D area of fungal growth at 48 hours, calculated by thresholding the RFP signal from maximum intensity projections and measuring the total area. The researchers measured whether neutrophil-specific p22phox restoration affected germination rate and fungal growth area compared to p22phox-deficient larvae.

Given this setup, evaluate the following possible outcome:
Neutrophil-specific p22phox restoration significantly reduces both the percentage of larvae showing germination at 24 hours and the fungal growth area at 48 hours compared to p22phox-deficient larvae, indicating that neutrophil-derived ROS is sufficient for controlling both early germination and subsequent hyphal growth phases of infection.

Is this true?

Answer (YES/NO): NO